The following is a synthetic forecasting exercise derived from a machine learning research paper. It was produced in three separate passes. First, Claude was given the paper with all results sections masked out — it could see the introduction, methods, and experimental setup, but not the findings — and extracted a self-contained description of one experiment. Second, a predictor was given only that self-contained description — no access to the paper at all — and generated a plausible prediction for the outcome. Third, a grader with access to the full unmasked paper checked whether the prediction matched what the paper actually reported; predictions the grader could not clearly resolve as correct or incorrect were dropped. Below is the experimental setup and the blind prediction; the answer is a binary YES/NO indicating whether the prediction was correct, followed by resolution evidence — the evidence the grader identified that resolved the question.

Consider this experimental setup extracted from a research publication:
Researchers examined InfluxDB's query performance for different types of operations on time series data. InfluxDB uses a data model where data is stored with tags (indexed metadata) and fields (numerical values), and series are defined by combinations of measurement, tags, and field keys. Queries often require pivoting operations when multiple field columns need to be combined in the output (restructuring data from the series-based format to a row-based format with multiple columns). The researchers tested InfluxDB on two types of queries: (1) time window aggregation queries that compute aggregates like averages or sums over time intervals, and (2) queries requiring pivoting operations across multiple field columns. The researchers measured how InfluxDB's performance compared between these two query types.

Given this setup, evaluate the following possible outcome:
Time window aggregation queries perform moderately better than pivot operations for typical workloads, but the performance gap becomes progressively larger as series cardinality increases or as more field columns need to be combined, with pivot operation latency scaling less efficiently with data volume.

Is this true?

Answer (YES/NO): NO